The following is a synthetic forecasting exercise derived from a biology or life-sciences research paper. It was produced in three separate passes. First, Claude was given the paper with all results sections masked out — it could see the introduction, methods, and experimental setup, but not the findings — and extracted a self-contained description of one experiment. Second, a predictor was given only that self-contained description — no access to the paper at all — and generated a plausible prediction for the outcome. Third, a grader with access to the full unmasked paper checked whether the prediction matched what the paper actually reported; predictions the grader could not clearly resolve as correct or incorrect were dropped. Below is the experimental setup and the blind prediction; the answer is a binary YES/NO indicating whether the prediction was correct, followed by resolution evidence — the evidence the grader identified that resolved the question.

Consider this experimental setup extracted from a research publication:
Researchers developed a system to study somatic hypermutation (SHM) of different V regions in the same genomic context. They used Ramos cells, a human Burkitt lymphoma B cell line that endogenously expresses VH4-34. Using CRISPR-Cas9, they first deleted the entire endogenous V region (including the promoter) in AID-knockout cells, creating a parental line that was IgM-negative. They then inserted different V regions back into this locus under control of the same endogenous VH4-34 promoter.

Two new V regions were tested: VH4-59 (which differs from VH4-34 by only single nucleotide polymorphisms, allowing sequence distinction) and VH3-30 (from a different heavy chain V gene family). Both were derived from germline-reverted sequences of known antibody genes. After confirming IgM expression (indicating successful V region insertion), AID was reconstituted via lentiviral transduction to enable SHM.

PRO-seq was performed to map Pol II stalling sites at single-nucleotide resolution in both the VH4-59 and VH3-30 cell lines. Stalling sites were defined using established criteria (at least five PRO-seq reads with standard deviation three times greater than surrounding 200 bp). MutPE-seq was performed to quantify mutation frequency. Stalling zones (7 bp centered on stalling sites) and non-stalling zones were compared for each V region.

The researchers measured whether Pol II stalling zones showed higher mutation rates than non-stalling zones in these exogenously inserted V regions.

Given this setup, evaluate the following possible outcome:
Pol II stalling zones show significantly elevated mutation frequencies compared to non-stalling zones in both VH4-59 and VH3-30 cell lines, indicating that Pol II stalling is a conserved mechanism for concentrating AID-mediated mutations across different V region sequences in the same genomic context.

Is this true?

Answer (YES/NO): NO